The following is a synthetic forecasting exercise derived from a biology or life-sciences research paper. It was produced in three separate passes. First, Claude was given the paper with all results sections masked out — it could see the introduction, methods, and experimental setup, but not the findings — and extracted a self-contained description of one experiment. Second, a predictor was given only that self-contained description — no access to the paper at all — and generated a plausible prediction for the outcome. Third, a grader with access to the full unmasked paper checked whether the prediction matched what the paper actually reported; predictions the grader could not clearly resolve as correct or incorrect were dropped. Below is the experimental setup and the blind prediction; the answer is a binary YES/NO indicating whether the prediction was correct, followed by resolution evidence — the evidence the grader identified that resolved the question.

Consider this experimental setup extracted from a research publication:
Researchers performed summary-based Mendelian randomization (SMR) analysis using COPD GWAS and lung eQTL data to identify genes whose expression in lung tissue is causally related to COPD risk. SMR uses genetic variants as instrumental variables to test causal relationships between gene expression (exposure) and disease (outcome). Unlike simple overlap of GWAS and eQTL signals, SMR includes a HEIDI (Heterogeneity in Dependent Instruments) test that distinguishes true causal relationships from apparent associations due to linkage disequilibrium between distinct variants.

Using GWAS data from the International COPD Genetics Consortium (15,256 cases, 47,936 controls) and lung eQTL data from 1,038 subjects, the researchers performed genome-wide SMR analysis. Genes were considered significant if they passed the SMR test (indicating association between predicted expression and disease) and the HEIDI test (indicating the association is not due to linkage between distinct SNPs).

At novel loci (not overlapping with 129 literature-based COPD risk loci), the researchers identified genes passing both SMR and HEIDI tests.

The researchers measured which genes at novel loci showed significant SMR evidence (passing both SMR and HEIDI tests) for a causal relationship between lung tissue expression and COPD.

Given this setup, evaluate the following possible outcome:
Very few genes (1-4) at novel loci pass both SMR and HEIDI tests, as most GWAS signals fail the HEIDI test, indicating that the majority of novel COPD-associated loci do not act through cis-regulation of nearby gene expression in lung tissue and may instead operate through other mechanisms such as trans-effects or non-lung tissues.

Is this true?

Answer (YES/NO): YES